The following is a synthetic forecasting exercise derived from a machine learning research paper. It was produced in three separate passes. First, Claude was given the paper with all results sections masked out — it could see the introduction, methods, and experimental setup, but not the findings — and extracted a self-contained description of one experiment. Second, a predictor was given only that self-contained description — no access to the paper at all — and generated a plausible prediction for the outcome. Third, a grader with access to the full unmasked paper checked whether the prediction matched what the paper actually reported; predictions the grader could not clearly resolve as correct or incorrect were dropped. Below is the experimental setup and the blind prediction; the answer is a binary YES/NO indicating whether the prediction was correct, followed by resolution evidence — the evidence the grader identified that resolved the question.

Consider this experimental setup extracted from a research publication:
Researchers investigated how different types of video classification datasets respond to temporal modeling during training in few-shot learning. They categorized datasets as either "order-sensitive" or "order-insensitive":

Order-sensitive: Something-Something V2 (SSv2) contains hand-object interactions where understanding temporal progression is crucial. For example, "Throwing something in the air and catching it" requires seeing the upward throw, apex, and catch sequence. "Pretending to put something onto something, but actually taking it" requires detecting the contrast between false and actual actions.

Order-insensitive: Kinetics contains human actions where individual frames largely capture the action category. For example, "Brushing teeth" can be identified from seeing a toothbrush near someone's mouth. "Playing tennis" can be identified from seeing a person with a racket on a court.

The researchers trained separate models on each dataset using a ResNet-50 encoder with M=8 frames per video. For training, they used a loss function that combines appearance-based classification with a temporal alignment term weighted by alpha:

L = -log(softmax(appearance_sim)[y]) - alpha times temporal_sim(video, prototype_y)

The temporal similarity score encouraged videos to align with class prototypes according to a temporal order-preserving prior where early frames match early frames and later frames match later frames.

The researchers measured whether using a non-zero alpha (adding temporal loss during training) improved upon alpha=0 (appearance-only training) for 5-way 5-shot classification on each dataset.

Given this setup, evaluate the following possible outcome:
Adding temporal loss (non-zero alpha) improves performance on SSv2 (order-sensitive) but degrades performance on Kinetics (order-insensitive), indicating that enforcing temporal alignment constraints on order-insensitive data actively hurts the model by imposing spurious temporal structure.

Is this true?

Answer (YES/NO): NO